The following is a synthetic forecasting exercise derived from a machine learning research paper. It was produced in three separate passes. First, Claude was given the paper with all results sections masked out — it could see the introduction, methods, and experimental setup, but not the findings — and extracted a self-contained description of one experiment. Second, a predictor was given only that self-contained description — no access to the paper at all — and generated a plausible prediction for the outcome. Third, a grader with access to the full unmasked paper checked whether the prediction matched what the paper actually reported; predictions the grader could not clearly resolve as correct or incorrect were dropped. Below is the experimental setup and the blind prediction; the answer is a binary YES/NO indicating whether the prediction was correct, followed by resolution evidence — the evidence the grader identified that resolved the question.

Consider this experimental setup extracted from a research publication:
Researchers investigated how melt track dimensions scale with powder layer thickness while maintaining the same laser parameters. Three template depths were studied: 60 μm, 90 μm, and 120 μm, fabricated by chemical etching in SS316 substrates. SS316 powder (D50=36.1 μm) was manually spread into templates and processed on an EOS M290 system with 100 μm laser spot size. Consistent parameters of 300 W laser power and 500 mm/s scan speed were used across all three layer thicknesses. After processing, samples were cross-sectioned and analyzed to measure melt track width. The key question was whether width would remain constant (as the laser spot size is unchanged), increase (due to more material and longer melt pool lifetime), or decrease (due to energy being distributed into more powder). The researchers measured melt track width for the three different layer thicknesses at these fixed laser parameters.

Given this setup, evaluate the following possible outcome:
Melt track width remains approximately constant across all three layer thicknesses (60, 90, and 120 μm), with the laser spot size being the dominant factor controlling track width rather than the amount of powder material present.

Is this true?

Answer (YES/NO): YES